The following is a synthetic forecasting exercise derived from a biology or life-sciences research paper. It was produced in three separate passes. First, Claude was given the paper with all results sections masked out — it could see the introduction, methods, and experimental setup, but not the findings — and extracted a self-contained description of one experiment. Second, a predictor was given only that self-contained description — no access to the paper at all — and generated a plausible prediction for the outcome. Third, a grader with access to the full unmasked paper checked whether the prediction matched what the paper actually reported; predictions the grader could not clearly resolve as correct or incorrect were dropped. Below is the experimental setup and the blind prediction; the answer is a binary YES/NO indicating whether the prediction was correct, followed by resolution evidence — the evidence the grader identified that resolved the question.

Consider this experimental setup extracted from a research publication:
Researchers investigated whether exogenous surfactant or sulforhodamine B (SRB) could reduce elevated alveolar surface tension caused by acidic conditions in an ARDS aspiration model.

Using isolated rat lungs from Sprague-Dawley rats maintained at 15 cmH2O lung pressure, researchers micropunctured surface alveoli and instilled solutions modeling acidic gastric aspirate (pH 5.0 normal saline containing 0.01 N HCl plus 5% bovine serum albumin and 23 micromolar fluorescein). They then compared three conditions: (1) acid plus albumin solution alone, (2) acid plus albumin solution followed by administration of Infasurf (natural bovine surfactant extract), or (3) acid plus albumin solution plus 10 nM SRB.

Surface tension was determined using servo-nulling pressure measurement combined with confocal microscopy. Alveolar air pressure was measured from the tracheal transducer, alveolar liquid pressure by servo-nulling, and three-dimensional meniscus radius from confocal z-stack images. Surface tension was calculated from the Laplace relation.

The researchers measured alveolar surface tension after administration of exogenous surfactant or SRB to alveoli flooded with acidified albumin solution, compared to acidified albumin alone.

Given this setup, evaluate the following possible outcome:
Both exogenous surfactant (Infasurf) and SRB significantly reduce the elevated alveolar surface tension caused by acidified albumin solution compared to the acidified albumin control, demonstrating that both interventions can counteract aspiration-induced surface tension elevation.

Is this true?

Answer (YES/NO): NO